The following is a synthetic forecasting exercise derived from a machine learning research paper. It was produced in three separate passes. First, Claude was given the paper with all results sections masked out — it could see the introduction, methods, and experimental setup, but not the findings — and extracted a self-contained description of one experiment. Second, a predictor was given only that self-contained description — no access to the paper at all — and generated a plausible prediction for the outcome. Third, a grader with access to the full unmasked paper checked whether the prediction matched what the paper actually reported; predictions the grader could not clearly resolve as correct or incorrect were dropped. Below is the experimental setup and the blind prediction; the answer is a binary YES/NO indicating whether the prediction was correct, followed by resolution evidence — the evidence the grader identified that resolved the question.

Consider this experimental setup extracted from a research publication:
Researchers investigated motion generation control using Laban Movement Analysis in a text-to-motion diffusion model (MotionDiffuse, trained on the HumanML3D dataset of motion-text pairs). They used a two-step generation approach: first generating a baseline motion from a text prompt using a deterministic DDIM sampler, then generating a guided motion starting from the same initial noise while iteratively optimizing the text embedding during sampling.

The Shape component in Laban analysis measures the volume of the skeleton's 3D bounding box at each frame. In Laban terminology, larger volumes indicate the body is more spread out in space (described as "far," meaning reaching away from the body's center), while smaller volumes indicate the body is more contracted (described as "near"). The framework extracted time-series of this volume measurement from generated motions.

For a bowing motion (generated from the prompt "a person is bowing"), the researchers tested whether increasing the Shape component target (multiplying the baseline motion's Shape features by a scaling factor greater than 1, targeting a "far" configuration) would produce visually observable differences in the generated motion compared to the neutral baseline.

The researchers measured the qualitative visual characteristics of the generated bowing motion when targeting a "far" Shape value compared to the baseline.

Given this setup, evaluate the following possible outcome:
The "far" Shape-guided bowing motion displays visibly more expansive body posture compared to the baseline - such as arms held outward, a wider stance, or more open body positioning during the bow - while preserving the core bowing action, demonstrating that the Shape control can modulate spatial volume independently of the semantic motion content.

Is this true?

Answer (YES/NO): YES